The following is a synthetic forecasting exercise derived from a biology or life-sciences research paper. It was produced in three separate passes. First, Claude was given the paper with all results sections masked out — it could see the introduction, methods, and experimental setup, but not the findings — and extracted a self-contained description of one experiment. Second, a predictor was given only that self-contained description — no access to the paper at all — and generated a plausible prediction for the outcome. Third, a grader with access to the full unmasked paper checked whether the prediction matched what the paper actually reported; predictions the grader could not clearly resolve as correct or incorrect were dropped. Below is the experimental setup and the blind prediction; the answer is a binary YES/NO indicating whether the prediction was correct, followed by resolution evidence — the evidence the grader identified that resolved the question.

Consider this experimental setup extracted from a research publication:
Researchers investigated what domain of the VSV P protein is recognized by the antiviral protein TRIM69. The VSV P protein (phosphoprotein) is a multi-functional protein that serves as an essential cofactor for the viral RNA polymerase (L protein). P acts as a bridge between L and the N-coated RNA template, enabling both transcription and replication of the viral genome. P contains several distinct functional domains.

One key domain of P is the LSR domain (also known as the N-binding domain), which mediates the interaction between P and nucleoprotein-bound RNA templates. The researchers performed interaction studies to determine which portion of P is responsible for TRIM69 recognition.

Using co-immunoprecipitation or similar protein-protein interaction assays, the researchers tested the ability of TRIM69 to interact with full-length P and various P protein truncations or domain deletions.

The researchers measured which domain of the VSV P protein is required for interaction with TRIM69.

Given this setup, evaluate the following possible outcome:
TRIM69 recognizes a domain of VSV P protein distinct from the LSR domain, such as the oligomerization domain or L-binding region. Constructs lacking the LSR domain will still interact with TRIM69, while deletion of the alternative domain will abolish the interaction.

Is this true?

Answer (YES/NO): NO